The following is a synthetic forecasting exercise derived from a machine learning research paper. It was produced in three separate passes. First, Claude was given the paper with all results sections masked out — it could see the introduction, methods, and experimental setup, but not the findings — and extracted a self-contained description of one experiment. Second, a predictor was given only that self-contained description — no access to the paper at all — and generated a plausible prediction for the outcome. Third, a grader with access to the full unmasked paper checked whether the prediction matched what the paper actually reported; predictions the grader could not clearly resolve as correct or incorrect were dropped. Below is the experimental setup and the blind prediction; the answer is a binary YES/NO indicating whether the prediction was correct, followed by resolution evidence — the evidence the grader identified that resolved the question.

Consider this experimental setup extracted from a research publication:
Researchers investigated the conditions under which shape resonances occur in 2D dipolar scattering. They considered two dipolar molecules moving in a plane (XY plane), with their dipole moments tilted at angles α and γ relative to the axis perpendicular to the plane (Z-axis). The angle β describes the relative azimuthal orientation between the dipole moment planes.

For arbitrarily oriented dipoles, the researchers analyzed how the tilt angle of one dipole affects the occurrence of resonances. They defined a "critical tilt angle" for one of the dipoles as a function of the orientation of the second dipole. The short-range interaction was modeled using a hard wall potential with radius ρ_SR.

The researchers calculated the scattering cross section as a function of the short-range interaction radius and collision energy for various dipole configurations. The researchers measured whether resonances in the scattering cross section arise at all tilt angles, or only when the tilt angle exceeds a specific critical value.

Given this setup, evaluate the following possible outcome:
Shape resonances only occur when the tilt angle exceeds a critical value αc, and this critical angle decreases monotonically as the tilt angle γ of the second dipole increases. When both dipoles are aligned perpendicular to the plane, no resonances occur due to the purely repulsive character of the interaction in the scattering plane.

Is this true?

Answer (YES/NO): YES